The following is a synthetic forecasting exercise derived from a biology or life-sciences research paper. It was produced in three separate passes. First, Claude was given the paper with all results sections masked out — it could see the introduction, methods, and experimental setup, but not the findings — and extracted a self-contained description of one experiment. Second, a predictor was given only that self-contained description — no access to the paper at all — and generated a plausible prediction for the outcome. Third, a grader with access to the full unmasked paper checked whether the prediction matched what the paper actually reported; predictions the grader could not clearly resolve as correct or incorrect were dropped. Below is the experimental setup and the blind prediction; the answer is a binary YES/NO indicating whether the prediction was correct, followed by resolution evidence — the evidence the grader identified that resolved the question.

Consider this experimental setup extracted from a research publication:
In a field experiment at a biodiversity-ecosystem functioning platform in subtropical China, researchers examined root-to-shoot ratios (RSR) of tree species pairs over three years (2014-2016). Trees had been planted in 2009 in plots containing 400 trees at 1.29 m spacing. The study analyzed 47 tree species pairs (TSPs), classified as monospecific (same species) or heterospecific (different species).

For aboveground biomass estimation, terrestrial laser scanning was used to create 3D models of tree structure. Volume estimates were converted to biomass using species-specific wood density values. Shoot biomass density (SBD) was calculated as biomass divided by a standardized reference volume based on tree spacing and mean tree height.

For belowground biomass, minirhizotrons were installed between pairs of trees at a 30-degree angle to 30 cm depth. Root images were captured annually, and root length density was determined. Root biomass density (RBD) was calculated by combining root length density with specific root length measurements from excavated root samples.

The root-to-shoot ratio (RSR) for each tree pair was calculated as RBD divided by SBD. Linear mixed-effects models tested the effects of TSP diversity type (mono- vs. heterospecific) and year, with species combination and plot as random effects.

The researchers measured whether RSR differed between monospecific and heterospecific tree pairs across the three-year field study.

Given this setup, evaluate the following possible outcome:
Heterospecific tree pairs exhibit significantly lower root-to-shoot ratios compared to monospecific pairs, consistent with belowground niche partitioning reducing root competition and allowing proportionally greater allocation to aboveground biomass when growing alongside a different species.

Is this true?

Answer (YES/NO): NO